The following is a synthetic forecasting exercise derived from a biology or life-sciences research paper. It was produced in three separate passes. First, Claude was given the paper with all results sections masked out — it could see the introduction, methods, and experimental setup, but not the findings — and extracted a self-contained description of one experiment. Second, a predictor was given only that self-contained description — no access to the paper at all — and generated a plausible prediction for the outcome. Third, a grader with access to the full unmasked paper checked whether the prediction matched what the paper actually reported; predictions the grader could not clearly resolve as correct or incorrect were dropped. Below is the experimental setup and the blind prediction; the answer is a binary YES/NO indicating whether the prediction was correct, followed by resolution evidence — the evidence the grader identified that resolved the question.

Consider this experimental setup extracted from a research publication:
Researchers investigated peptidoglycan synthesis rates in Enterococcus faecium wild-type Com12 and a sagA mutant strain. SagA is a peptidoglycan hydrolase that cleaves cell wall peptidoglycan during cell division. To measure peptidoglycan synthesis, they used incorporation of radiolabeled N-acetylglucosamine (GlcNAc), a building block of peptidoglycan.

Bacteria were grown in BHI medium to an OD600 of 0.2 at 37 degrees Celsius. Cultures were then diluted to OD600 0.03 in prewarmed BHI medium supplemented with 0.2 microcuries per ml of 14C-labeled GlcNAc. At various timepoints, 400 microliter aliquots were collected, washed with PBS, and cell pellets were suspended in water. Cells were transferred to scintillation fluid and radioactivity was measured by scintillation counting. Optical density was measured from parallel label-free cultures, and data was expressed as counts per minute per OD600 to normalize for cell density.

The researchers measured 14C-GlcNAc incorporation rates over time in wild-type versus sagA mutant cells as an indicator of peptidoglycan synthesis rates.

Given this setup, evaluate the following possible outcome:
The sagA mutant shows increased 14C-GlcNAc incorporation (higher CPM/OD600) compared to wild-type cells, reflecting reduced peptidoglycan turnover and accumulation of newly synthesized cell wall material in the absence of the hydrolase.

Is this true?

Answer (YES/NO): NO